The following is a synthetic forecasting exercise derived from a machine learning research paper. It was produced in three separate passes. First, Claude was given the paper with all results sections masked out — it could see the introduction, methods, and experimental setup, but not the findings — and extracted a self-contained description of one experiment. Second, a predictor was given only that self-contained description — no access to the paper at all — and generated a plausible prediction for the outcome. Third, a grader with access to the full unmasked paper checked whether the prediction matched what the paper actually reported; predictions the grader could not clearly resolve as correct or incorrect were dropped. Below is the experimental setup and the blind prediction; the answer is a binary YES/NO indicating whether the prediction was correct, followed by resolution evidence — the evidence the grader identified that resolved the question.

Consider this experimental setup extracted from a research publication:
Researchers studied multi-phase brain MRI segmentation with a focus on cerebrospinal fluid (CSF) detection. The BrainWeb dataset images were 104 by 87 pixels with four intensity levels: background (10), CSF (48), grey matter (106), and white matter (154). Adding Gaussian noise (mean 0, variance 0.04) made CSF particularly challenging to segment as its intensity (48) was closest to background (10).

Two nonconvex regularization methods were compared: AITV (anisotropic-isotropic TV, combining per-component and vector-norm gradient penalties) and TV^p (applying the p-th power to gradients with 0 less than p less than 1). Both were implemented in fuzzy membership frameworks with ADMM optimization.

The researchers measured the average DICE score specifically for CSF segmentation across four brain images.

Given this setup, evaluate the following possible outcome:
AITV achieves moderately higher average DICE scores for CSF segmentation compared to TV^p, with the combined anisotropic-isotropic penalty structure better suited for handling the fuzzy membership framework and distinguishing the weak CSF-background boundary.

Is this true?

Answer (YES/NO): YES